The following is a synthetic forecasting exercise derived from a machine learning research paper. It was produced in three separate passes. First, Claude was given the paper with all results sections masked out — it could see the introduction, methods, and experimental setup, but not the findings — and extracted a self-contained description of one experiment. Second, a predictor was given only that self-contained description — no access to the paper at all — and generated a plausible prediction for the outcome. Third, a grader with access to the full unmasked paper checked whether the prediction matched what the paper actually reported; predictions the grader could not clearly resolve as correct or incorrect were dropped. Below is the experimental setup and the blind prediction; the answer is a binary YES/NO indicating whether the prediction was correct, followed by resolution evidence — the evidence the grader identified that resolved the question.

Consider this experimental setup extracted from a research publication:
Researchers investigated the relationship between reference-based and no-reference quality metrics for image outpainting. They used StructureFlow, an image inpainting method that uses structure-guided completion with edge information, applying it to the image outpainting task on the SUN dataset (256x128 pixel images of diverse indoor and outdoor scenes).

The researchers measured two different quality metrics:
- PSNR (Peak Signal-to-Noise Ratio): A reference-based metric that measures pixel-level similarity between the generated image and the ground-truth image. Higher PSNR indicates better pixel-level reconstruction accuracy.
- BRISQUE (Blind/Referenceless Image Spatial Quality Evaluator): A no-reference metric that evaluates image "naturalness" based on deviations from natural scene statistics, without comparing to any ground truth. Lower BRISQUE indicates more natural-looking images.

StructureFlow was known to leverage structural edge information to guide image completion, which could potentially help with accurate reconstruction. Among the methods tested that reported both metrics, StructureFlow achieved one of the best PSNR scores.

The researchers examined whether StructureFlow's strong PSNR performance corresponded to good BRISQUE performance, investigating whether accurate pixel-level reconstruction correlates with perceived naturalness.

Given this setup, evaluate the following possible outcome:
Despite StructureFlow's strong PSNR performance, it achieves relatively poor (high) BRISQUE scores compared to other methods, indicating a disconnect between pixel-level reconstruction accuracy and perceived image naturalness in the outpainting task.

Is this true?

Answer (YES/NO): YES